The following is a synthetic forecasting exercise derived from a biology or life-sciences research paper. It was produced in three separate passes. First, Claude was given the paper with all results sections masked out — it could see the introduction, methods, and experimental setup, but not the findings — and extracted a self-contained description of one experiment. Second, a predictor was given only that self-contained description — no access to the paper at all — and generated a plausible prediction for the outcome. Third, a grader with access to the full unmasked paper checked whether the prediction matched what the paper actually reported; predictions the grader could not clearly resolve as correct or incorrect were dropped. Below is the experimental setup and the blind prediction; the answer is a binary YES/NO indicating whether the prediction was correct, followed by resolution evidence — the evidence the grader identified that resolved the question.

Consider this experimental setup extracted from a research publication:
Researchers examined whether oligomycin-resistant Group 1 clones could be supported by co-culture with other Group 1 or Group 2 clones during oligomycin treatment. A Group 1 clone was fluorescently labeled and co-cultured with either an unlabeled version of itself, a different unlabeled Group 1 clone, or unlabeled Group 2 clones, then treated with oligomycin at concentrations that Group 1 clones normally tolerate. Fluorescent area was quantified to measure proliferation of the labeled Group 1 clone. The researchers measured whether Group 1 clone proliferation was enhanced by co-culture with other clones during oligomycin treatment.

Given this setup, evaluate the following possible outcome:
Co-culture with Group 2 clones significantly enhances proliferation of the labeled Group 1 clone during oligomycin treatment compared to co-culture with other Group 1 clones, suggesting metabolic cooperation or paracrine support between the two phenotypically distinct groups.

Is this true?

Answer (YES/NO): NO